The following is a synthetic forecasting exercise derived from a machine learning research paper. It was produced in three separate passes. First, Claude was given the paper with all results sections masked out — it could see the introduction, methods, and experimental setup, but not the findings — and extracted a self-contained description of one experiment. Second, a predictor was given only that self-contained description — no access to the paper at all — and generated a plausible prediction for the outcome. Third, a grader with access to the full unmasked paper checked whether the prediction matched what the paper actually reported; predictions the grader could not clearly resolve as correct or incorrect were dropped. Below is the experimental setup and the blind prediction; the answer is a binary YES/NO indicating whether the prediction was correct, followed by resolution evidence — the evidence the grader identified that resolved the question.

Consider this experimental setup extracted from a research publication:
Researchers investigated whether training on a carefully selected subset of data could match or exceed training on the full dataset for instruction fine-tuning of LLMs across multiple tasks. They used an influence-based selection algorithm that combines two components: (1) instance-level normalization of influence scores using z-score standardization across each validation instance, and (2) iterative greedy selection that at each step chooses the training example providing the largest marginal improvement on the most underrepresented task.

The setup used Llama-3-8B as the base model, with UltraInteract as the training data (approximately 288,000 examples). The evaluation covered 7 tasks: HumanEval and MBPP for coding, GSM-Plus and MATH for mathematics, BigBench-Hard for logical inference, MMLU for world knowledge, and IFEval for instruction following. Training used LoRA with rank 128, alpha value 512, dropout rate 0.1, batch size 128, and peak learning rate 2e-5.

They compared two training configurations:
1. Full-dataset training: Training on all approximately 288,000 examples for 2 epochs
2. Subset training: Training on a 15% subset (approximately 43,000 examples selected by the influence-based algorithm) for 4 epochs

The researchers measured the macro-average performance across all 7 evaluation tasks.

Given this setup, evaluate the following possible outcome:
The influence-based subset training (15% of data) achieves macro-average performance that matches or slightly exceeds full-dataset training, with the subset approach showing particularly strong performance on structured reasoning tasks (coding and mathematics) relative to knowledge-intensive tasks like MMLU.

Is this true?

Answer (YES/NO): NO